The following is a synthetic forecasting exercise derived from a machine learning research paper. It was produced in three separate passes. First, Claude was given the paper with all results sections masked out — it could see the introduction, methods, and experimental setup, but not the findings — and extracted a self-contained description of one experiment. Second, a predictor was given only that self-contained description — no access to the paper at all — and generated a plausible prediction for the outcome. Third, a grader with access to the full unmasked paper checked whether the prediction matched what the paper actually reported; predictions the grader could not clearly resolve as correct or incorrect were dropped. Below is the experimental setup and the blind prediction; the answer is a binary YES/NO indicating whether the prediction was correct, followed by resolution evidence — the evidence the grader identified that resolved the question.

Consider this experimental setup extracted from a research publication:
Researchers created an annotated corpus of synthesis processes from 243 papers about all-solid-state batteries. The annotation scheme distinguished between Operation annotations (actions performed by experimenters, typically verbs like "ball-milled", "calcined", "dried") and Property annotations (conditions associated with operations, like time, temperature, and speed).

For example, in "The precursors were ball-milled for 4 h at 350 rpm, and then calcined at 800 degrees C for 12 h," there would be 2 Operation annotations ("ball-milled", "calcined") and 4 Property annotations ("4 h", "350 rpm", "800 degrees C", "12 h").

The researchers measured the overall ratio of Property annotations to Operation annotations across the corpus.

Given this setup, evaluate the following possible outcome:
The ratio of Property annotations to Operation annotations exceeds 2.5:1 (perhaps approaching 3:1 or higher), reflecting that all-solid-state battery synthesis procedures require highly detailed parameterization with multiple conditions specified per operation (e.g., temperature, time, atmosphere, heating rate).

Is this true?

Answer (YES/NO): NO